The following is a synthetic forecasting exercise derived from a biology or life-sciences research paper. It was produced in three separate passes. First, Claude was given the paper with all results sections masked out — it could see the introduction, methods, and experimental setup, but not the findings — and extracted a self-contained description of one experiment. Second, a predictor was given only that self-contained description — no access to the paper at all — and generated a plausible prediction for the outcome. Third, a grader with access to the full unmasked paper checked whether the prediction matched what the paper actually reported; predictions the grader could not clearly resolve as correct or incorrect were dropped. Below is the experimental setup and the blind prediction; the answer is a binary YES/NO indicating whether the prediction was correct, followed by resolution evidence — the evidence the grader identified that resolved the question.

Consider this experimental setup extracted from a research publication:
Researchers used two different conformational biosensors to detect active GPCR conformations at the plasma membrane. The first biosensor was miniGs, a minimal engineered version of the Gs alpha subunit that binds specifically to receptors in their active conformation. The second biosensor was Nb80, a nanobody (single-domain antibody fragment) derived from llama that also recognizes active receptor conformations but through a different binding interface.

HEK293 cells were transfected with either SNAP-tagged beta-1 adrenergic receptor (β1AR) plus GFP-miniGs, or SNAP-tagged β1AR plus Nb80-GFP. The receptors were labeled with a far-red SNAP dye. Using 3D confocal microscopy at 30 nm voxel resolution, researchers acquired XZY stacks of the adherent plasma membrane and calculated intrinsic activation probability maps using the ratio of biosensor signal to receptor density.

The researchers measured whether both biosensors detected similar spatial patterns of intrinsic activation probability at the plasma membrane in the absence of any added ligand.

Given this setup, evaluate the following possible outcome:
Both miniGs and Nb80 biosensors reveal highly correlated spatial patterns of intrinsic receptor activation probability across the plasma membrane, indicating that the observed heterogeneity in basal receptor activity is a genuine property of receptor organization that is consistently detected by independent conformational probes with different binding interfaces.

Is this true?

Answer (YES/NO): YES